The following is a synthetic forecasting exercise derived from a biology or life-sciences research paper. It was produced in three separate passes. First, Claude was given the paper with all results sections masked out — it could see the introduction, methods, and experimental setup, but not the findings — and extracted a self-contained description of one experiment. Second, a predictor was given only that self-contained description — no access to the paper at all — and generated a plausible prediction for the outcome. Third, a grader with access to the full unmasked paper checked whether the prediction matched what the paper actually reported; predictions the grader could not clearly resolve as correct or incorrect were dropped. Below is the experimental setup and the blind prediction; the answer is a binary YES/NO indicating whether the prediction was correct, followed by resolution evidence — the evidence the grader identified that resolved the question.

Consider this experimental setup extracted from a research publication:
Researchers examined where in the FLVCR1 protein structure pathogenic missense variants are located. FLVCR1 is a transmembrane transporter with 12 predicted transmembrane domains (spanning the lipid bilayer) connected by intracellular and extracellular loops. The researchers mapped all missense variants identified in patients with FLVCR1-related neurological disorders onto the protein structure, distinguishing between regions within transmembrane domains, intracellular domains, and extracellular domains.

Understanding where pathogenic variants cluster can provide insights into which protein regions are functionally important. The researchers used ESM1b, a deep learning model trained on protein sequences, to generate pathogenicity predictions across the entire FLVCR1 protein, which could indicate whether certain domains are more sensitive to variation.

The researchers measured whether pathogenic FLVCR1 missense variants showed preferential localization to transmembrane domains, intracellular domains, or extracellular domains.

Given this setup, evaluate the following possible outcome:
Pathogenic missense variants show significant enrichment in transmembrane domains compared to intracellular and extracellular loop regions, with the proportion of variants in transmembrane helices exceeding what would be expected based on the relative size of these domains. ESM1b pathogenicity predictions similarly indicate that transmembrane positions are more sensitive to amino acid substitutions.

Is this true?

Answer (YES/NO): YES